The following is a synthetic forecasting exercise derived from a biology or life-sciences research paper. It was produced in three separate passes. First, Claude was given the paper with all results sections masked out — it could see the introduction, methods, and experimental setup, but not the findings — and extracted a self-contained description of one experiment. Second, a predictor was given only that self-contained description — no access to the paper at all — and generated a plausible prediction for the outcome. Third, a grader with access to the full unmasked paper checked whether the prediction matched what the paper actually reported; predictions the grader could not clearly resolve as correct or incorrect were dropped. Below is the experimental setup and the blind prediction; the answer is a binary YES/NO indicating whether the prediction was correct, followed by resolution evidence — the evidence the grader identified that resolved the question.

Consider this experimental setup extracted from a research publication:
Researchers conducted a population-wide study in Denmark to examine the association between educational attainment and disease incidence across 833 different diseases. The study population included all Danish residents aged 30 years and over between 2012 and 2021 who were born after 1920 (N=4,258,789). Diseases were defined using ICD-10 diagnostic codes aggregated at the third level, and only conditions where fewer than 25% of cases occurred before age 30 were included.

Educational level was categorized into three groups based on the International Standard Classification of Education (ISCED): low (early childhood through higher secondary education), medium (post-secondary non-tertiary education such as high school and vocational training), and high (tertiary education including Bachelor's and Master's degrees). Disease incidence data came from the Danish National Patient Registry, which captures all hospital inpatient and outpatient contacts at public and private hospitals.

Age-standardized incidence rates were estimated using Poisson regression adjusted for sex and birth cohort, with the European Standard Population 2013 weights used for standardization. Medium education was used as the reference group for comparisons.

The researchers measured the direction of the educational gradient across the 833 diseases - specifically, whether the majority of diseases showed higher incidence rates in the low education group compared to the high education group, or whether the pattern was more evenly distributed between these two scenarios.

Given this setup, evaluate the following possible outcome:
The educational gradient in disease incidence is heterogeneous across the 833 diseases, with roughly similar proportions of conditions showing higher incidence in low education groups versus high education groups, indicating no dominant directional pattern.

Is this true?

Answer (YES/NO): NO